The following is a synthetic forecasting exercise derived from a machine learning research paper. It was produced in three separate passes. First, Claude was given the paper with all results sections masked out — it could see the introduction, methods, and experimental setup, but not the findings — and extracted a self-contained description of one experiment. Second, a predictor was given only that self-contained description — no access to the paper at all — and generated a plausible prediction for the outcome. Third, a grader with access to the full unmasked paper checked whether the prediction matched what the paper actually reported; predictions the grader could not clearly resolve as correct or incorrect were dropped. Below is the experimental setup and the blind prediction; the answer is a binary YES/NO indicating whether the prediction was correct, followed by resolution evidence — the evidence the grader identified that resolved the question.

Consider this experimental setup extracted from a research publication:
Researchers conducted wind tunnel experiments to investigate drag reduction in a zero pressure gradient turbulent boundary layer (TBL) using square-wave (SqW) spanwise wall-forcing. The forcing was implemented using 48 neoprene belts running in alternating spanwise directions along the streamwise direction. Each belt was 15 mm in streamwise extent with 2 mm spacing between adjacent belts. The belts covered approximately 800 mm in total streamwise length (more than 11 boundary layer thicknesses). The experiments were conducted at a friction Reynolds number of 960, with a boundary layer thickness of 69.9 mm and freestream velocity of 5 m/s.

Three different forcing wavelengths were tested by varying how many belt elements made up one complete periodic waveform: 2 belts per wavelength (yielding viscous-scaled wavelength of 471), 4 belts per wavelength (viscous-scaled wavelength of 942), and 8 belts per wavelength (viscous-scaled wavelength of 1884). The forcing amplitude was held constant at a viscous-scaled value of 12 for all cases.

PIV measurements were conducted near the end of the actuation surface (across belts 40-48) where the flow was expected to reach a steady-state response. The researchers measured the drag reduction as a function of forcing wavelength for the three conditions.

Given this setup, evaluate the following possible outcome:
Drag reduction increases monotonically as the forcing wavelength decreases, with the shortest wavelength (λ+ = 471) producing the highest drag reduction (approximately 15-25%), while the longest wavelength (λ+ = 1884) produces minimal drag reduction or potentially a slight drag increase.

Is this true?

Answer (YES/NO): NO